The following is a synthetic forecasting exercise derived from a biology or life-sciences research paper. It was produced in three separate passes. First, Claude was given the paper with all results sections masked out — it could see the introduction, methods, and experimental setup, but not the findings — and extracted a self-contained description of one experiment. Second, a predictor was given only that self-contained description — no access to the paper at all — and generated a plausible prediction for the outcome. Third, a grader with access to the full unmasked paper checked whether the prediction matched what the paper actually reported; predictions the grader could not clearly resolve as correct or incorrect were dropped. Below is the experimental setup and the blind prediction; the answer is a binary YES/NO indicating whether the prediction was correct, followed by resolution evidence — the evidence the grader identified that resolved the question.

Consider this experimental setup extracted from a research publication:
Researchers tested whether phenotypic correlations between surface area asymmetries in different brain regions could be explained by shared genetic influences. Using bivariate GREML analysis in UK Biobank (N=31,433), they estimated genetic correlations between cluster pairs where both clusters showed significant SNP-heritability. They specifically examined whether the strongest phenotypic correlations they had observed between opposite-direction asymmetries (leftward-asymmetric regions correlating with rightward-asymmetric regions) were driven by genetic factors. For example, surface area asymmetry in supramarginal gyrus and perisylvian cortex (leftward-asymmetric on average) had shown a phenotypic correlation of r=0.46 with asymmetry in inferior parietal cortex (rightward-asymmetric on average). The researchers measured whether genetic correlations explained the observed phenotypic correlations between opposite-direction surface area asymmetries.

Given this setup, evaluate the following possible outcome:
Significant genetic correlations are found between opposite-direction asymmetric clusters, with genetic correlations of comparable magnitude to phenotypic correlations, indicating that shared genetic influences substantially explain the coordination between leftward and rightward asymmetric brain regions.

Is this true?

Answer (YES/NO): YES